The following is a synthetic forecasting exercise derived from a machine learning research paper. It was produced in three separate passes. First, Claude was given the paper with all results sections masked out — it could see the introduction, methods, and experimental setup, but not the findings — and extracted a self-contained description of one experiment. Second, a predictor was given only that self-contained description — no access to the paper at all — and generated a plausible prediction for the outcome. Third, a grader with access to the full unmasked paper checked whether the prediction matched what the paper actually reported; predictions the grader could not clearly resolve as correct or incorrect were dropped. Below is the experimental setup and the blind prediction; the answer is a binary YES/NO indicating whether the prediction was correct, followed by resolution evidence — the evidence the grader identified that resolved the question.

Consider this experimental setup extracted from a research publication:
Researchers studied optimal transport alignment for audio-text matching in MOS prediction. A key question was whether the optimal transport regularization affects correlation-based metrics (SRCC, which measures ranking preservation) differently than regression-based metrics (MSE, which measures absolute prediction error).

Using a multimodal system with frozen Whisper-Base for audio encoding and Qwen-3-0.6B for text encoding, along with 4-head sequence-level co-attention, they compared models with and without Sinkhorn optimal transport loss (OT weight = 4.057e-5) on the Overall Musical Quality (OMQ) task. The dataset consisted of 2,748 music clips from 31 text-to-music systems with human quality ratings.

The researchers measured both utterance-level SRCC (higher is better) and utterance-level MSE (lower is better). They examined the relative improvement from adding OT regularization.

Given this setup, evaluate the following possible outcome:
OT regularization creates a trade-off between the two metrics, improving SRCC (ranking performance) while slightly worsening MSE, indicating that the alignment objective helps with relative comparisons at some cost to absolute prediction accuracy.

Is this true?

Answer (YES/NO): NO